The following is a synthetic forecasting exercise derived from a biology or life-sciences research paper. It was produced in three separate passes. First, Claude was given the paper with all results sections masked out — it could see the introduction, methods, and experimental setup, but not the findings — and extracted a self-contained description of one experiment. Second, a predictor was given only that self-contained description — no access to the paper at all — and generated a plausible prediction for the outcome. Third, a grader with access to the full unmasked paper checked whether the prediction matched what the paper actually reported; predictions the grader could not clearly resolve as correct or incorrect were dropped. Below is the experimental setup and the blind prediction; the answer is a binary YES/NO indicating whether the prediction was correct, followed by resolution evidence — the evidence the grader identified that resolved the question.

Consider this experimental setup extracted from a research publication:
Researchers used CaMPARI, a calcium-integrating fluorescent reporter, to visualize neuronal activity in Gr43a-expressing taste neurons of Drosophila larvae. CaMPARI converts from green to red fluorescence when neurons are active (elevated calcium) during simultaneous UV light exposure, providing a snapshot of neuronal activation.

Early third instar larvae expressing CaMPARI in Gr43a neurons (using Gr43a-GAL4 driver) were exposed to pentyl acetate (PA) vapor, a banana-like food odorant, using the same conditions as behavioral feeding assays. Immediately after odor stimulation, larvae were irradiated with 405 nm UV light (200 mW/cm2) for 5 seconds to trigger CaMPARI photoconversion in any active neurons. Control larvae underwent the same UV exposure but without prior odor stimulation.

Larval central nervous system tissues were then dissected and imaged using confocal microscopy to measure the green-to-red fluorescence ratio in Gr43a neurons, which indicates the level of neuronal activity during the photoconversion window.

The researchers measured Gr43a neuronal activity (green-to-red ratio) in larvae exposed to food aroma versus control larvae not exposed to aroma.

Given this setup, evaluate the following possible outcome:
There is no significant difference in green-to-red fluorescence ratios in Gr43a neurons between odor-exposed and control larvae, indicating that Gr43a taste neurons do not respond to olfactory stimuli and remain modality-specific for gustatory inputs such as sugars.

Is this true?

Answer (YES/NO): NO